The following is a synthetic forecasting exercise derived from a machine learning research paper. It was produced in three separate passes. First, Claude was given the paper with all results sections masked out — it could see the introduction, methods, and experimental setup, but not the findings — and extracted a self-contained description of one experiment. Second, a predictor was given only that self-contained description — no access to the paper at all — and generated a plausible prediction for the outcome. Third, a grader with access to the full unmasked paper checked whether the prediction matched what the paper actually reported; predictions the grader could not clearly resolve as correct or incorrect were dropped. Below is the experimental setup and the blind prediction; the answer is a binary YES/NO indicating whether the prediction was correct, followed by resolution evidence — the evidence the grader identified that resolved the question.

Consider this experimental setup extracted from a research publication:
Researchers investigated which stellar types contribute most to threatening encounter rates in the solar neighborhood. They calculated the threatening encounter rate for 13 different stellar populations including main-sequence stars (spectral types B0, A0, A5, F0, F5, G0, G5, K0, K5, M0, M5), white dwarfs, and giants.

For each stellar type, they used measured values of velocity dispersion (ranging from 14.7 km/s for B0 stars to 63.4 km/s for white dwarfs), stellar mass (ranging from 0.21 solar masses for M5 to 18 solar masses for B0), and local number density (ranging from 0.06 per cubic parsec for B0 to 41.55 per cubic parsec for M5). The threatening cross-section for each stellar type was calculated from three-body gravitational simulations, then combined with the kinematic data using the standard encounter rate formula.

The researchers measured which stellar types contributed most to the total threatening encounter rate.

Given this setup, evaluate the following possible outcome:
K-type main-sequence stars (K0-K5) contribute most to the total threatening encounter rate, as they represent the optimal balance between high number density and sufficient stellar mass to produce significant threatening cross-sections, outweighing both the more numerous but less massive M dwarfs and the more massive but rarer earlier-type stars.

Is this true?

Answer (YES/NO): NO